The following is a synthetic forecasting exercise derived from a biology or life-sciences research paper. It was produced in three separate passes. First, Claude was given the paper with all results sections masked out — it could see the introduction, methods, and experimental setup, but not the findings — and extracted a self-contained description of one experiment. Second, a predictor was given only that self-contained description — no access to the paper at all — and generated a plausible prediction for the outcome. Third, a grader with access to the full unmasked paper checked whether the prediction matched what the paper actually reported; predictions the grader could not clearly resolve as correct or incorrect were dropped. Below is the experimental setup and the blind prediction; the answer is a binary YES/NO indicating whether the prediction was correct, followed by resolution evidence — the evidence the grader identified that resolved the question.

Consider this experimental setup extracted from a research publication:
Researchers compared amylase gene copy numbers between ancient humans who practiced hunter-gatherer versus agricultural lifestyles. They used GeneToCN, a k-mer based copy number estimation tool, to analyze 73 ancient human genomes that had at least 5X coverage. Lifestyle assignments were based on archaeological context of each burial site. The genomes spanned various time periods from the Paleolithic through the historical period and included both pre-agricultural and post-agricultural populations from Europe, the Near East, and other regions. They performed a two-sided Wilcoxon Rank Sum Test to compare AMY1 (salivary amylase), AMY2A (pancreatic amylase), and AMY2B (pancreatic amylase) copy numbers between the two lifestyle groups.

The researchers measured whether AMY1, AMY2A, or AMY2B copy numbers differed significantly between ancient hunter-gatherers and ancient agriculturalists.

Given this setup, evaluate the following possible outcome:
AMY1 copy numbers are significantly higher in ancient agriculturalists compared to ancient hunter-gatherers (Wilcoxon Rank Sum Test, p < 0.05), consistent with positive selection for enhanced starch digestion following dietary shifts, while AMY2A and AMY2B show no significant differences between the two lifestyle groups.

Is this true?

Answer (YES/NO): NO